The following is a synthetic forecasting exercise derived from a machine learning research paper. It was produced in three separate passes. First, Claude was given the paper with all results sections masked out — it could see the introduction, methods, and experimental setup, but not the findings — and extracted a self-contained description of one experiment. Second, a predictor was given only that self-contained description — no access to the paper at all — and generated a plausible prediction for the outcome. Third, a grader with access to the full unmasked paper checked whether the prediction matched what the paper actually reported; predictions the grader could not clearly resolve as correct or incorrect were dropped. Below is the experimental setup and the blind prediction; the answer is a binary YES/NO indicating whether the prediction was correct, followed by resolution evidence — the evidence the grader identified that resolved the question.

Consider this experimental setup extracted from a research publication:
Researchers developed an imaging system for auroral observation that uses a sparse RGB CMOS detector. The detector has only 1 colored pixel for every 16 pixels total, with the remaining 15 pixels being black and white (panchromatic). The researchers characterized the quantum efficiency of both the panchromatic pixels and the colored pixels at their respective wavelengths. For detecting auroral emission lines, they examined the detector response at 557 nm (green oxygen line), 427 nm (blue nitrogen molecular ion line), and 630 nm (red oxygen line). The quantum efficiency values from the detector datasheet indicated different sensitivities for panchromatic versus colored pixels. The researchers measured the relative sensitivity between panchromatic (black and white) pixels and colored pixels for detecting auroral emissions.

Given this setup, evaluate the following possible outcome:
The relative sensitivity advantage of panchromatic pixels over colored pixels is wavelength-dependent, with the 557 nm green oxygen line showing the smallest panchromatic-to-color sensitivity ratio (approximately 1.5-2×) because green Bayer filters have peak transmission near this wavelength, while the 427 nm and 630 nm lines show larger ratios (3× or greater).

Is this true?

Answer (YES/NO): NO